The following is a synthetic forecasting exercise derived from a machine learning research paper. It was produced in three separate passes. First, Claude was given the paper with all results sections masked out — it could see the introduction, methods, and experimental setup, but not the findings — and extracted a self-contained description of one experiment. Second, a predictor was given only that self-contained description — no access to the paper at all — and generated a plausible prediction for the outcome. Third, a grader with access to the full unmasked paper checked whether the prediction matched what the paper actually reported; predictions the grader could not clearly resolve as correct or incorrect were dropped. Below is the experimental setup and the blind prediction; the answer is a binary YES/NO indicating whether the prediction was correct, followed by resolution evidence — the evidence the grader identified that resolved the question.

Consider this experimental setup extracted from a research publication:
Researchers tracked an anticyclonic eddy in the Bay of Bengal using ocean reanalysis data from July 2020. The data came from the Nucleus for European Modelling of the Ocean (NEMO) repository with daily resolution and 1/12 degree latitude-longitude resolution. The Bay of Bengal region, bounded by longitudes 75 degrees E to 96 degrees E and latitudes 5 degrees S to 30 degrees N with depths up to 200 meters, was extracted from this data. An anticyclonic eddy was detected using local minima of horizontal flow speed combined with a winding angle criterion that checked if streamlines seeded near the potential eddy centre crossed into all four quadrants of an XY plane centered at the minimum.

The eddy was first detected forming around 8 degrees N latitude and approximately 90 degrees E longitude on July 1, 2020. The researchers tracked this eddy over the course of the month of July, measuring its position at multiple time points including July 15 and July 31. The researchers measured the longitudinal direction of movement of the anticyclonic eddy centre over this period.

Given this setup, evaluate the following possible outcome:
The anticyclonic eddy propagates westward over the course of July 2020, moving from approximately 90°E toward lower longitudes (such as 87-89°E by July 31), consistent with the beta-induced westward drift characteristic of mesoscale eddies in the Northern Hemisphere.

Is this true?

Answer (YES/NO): NO